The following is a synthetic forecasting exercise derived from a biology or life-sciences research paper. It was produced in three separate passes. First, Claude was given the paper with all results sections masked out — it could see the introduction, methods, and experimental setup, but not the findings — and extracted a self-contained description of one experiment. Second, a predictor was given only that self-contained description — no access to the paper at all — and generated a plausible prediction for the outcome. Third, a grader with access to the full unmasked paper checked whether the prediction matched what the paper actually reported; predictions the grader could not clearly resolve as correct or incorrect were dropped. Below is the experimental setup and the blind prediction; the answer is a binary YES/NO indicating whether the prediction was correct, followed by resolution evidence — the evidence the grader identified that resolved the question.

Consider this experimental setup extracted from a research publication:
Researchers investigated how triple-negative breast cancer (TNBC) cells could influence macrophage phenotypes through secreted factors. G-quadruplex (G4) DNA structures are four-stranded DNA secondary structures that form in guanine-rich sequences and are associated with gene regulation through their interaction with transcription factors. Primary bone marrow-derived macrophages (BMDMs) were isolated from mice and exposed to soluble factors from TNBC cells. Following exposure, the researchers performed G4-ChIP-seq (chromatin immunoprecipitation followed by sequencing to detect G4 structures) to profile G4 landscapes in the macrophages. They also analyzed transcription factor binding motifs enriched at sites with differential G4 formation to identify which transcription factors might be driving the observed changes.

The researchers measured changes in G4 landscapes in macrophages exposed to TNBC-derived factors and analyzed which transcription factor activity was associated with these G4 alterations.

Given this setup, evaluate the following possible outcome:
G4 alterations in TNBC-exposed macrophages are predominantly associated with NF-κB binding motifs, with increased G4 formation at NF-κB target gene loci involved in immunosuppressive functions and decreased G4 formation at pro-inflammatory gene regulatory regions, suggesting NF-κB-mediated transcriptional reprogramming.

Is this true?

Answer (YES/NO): NO